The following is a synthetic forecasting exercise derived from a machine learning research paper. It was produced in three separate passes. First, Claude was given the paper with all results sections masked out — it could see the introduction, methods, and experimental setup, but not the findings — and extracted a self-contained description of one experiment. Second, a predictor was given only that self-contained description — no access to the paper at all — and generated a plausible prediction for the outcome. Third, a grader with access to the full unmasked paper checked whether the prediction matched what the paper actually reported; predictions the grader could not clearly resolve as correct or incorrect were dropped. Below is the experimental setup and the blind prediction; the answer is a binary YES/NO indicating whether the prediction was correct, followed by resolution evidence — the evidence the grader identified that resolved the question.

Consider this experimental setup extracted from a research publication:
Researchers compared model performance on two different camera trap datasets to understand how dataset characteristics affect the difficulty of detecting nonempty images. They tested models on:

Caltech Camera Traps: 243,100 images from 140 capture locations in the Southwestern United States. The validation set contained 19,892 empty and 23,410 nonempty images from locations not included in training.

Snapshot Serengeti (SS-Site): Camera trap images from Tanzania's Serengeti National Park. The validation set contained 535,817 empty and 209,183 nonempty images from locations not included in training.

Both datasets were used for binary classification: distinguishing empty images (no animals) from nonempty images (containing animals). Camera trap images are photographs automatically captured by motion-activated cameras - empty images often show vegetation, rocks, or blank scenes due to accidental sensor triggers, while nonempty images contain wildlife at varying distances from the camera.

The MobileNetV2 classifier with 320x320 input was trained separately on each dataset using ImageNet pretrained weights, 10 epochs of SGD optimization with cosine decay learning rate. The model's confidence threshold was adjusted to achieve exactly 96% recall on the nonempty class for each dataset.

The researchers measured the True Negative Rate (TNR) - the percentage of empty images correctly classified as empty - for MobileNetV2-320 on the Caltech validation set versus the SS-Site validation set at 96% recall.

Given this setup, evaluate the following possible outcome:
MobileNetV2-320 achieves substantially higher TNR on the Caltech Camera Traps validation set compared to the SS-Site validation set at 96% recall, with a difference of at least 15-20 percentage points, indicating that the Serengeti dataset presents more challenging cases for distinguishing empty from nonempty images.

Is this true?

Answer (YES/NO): NO